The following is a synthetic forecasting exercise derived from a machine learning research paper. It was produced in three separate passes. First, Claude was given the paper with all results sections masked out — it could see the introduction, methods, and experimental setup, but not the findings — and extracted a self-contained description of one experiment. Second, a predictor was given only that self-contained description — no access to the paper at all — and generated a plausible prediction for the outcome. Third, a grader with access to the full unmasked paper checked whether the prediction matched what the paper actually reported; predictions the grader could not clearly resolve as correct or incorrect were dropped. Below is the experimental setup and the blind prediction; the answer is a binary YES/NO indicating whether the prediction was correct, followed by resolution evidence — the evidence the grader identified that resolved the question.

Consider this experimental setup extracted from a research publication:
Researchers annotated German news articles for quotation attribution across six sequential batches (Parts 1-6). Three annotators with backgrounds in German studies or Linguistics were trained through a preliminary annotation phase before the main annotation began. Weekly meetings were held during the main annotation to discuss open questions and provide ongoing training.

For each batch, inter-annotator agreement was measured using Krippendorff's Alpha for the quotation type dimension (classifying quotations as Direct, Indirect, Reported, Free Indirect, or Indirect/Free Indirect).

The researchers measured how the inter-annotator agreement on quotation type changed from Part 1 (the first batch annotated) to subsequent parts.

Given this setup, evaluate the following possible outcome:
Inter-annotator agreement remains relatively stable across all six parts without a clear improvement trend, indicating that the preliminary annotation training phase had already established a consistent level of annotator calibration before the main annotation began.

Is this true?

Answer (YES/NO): NO